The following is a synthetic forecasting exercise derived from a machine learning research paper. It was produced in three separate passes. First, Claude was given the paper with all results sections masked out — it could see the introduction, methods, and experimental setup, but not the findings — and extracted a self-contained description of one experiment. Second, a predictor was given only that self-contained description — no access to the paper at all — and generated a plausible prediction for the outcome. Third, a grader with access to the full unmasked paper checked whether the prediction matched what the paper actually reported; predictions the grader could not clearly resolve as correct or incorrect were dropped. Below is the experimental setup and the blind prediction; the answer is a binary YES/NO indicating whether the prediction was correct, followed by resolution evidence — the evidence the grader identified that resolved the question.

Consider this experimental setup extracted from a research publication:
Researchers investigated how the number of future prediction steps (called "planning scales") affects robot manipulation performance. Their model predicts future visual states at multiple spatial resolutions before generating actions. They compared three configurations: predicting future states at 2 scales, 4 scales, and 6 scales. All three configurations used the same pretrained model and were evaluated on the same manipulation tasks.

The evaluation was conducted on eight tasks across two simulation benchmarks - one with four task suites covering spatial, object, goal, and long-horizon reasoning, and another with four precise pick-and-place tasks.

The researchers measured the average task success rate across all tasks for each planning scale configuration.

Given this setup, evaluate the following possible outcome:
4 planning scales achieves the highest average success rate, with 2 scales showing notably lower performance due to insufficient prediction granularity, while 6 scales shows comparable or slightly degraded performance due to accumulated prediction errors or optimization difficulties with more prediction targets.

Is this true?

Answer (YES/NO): YES